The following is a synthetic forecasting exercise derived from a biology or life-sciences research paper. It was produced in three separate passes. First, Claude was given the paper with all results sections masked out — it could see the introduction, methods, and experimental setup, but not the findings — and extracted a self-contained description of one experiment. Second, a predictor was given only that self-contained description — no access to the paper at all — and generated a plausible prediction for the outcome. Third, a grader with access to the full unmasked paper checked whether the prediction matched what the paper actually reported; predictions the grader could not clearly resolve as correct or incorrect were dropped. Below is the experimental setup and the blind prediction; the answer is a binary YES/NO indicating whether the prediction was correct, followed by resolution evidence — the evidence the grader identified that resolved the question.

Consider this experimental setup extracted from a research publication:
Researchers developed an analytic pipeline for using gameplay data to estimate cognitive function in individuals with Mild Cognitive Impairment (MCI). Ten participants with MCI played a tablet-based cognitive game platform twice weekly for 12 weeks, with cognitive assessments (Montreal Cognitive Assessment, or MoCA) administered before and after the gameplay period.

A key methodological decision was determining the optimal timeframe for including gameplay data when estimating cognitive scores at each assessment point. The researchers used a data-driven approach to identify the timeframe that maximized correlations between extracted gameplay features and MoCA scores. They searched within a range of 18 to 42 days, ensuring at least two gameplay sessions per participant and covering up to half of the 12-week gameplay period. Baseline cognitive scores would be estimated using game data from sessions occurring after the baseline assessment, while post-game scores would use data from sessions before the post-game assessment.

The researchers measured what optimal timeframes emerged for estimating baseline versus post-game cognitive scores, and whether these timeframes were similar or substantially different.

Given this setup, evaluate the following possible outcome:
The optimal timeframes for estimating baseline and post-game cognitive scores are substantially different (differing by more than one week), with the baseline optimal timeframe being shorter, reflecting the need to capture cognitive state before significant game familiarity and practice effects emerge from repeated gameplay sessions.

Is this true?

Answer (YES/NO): NO